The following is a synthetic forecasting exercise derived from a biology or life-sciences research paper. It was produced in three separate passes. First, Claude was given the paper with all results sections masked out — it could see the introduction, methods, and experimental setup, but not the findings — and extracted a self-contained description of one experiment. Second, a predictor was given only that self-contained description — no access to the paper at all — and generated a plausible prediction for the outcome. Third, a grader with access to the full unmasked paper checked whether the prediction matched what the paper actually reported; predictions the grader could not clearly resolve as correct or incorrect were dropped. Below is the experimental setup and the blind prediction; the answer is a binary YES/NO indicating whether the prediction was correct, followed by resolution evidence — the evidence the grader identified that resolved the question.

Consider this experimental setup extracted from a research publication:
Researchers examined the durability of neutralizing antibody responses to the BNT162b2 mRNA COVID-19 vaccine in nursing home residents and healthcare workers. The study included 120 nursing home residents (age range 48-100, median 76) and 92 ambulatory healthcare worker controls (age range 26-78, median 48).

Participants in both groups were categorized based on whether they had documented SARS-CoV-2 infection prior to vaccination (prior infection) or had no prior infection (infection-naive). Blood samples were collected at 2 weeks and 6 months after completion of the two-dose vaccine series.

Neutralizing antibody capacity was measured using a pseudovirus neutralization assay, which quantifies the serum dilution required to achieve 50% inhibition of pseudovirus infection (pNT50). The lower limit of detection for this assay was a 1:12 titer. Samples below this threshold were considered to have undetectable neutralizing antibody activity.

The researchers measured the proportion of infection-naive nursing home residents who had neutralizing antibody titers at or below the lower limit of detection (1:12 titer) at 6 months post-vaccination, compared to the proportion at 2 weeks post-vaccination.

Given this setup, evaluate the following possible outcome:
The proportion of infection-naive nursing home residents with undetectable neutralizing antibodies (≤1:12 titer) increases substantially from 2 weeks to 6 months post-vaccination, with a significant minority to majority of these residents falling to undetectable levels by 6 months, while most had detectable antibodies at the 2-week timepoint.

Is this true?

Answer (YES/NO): YES